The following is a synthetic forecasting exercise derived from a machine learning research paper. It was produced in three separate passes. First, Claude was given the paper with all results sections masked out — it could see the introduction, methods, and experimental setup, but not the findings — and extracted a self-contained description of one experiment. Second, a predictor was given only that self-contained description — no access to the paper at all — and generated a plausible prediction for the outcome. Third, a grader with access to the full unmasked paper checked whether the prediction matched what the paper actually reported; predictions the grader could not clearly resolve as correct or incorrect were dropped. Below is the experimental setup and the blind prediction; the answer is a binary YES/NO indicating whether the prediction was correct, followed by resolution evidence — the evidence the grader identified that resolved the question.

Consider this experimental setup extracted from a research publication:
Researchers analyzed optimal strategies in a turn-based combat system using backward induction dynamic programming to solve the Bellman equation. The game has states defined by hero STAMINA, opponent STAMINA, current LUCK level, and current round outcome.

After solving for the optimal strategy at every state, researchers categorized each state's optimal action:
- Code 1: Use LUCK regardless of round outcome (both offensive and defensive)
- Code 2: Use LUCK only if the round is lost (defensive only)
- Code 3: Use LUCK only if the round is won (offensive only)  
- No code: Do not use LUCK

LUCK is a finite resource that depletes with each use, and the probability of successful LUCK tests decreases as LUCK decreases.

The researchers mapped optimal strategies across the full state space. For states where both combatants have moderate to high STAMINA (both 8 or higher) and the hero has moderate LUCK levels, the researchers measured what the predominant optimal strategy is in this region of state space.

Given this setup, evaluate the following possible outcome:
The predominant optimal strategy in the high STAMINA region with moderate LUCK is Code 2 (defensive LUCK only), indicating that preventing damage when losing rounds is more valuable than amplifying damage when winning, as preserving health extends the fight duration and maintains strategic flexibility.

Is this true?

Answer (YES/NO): NO